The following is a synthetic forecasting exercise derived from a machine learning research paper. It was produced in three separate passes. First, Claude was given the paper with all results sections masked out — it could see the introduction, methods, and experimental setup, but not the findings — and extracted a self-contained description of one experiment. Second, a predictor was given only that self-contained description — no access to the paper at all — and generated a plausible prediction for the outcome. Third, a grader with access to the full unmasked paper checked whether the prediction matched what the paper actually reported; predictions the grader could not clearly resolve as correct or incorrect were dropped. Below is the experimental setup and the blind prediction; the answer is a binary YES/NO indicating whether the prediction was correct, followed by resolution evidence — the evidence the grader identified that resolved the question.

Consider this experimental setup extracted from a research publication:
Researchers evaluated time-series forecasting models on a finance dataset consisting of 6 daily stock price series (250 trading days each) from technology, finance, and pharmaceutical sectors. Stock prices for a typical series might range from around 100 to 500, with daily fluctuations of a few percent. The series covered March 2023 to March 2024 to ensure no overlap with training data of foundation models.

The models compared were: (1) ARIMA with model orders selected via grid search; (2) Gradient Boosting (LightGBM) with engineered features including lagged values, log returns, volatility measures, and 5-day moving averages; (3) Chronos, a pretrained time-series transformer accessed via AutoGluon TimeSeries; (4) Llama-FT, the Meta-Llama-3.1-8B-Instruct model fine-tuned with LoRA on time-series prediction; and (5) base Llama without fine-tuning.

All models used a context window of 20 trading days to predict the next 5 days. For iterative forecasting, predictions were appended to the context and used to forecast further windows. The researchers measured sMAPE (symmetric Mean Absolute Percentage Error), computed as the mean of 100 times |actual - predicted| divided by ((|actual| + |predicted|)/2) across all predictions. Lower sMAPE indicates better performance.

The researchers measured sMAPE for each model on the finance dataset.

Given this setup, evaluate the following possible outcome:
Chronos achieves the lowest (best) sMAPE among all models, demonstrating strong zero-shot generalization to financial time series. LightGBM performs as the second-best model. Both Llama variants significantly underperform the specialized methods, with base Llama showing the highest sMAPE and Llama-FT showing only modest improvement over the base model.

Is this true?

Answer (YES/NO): NO